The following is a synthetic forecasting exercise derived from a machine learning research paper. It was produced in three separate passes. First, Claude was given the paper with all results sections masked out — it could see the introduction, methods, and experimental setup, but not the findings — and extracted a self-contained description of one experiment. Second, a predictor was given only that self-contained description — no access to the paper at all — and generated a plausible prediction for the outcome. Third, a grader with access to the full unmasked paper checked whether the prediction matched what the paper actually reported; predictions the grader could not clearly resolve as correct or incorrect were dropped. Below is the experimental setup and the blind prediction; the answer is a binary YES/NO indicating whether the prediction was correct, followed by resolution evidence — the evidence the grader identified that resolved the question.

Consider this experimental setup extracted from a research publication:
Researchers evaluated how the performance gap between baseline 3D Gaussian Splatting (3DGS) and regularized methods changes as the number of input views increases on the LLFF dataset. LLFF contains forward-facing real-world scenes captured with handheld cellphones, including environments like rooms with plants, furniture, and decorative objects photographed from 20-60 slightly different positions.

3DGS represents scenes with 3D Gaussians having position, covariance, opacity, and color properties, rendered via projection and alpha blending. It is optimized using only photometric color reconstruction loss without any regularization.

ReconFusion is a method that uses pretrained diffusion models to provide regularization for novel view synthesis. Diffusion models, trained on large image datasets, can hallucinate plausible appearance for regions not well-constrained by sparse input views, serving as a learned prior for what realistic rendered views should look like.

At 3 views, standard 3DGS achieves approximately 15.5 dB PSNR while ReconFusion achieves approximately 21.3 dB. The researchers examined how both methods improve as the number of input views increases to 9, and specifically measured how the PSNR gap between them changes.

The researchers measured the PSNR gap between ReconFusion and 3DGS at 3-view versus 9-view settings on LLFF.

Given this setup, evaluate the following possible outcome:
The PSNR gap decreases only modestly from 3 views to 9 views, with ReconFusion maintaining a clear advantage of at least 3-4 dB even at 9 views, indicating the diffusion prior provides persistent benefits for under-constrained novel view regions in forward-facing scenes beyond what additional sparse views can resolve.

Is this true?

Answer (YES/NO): YES